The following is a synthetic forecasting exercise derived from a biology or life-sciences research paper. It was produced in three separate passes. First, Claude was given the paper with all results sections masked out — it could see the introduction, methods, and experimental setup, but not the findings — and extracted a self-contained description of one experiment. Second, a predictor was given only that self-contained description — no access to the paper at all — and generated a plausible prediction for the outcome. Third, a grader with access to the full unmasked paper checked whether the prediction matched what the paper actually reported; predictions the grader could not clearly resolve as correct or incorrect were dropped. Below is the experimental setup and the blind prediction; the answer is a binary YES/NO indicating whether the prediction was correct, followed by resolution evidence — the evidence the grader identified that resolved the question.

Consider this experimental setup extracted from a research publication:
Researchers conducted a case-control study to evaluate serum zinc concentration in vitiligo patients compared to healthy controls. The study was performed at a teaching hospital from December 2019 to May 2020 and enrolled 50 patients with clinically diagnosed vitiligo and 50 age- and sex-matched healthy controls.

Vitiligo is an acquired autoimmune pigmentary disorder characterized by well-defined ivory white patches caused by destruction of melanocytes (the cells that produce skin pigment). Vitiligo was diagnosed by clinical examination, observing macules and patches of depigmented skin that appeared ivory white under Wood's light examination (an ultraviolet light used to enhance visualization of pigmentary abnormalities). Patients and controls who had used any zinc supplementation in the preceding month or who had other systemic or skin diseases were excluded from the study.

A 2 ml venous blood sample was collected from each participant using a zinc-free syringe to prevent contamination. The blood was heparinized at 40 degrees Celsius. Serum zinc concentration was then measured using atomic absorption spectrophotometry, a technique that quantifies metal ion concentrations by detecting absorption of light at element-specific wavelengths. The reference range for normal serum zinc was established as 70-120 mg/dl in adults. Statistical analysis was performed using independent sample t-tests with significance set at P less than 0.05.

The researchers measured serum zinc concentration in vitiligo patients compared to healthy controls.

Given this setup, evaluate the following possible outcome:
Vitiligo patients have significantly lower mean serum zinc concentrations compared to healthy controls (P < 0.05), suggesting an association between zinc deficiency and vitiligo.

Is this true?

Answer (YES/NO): YES